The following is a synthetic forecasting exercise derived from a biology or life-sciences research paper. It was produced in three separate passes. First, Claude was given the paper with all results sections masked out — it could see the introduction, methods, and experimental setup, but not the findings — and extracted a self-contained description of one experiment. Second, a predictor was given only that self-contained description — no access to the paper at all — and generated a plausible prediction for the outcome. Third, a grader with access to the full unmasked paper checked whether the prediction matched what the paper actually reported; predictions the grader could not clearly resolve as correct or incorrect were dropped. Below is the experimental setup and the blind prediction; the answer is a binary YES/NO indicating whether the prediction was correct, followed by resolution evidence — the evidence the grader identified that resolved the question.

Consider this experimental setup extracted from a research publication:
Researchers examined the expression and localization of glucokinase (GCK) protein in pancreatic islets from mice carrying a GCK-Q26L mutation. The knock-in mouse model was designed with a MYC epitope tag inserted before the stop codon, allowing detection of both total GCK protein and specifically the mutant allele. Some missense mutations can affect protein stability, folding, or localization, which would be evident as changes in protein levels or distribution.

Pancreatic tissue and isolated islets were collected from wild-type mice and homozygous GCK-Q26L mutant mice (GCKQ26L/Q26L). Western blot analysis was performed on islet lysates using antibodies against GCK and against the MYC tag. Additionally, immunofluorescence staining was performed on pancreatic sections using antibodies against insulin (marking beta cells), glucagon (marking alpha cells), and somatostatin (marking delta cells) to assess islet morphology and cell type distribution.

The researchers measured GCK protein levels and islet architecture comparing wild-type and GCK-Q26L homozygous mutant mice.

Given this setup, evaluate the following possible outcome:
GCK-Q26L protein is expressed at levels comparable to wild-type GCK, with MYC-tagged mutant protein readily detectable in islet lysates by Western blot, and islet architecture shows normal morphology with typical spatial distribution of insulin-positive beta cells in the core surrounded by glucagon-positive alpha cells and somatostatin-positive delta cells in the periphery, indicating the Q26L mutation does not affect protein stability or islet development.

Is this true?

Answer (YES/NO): YES